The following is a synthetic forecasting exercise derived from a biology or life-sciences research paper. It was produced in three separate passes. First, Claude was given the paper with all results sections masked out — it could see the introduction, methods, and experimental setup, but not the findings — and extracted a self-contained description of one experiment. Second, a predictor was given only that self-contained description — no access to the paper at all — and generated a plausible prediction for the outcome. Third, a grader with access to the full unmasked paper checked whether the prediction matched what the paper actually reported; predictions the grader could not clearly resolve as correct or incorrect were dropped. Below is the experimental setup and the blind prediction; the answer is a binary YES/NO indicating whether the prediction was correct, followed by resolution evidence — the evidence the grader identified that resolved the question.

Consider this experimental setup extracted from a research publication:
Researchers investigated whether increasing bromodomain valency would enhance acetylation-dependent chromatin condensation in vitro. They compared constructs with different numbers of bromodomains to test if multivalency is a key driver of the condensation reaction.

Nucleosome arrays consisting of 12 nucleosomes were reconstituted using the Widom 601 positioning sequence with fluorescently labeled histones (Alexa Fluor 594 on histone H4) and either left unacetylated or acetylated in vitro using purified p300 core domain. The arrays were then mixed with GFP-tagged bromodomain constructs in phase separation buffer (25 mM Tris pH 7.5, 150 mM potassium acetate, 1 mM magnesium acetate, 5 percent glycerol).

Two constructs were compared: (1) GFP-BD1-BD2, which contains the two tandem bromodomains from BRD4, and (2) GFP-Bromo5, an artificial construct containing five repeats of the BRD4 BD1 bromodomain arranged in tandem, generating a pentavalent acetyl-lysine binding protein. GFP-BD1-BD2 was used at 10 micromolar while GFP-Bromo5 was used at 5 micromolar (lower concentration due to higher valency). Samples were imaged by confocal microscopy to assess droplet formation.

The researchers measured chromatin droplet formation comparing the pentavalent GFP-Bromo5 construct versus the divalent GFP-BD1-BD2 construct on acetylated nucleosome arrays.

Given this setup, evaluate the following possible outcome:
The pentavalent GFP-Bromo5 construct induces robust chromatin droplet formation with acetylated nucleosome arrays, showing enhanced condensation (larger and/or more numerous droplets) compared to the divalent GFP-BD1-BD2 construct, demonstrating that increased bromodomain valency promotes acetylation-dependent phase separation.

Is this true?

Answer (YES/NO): NO